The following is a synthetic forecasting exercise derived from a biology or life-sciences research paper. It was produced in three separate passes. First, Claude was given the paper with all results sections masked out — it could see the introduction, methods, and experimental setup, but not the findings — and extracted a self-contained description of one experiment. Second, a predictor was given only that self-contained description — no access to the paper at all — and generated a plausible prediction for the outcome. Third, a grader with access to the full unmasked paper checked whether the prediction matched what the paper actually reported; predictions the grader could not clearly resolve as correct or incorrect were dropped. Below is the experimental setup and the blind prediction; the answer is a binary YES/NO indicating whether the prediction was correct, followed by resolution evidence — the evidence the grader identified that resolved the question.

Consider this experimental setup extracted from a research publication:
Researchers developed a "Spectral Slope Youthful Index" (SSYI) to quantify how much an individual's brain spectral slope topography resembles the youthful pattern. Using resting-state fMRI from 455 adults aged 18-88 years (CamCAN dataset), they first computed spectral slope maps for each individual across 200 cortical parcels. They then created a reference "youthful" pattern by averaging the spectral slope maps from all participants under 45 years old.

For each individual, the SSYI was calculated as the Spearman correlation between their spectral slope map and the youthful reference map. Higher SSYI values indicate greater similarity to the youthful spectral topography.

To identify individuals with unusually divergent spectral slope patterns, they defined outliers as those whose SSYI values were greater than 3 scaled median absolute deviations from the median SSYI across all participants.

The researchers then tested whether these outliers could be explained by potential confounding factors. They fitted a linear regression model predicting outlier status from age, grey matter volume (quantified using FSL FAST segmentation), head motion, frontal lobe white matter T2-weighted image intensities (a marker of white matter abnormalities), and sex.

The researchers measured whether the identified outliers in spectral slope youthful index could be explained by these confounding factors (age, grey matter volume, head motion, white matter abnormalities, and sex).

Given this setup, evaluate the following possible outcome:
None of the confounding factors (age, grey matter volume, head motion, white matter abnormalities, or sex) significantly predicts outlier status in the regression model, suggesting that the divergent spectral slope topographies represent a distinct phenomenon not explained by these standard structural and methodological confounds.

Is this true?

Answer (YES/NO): NO